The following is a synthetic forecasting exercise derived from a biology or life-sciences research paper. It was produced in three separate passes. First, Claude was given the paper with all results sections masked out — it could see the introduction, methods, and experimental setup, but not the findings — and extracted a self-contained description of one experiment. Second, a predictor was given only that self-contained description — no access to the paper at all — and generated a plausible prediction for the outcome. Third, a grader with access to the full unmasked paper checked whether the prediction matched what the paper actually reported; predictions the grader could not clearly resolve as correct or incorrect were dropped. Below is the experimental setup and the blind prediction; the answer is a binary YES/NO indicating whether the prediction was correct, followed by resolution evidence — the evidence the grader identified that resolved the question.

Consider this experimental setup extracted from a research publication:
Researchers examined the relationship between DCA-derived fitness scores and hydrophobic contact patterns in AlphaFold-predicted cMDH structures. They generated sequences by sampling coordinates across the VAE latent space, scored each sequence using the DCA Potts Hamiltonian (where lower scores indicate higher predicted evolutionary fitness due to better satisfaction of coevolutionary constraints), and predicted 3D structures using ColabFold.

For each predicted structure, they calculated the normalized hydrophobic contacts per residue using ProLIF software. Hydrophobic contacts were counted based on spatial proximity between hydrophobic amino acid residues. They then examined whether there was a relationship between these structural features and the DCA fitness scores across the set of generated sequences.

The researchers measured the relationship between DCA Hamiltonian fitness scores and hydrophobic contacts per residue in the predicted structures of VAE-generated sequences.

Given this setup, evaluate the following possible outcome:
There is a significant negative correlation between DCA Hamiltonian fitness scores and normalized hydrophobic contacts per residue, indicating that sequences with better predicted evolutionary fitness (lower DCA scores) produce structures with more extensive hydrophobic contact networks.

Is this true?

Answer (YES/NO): YES